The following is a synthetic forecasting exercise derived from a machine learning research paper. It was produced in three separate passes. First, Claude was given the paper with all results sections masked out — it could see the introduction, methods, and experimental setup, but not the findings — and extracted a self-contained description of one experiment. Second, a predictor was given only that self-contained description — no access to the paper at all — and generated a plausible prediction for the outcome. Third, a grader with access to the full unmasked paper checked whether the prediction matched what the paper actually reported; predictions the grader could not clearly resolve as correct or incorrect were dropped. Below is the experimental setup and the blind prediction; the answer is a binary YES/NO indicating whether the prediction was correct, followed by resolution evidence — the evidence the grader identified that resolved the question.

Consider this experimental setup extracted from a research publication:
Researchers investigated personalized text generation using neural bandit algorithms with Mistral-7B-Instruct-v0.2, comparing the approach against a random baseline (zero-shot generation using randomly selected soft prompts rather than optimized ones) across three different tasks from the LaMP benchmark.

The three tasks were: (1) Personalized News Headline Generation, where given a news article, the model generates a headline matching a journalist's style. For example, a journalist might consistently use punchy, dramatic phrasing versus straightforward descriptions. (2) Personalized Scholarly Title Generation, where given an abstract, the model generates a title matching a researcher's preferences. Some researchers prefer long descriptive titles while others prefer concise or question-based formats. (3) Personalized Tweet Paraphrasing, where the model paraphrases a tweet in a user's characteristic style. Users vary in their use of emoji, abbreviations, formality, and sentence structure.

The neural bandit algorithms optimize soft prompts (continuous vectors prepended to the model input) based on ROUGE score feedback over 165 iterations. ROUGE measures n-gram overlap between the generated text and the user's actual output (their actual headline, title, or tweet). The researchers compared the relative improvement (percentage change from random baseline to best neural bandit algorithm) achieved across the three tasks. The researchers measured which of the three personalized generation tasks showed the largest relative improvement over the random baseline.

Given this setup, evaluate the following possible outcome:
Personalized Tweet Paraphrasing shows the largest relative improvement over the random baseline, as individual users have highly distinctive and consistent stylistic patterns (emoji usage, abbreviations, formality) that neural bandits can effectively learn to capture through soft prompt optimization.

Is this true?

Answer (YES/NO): NO